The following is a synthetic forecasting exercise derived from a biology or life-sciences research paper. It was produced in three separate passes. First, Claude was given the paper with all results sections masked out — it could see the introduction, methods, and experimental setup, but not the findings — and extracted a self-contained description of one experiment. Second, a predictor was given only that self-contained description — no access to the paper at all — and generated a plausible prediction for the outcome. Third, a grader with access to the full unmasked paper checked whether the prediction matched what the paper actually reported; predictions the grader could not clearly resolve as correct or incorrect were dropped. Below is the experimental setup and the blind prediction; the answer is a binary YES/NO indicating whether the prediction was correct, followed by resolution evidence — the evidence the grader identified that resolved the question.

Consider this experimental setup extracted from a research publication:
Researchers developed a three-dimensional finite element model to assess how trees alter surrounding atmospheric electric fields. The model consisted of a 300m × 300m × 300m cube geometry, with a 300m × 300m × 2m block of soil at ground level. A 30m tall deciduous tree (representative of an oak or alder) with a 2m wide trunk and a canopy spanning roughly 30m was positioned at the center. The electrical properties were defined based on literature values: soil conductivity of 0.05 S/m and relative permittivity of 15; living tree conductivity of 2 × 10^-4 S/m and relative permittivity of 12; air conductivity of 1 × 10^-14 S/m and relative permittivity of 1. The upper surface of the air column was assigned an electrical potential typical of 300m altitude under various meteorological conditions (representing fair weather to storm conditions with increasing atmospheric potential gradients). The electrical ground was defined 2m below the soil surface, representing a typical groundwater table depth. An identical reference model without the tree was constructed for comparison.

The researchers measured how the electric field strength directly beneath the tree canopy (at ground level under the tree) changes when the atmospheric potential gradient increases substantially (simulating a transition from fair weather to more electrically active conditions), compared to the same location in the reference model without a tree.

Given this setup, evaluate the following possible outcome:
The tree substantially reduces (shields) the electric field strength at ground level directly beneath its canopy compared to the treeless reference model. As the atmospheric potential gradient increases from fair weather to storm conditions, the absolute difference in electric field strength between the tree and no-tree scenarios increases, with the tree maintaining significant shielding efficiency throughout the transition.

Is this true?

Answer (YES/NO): YES